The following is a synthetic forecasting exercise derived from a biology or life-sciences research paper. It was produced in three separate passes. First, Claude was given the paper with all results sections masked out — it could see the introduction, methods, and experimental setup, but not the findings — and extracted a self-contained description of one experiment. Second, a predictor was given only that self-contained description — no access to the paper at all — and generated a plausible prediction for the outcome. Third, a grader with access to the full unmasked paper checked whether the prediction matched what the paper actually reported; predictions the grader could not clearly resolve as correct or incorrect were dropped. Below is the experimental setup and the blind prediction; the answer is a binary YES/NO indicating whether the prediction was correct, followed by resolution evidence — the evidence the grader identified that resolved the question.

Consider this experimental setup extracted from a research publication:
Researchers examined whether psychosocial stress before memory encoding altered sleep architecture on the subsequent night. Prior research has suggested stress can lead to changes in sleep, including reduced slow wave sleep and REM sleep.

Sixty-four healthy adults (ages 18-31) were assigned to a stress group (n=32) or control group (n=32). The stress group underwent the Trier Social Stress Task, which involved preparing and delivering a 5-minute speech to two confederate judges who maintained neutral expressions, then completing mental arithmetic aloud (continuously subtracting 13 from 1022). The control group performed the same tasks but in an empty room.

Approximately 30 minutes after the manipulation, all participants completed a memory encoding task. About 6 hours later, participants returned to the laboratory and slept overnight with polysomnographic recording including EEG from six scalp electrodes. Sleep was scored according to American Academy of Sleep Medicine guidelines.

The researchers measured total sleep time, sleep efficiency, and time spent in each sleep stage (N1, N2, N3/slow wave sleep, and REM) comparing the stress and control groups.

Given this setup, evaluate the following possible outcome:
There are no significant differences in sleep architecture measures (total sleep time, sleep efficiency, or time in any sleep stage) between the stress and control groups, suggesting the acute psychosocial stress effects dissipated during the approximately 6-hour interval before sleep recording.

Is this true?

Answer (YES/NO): YES